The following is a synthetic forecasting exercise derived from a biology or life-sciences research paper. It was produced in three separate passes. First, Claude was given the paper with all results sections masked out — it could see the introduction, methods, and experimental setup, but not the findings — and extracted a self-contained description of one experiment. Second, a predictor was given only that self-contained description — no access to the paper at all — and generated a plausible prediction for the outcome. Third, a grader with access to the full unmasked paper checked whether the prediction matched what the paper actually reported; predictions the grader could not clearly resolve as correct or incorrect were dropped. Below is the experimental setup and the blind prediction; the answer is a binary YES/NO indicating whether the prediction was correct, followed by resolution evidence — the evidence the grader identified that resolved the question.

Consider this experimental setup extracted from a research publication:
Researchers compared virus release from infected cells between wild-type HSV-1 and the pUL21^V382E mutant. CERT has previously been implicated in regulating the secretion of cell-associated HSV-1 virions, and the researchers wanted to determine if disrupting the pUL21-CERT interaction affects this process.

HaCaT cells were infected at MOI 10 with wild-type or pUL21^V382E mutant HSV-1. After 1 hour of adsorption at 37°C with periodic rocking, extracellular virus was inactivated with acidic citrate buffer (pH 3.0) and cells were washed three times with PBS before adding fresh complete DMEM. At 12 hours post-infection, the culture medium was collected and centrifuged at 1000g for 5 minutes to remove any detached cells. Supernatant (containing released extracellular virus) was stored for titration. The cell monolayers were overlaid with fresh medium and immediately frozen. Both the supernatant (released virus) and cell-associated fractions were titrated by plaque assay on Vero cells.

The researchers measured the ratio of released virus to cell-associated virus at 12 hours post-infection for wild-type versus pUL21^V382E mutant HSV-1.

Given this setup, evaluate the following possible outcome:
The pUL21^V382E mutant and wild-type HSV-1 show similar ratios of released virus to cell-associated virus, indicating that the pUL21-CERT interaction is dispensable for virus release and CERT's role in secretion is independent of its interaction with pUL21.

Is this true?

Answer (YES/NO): YES